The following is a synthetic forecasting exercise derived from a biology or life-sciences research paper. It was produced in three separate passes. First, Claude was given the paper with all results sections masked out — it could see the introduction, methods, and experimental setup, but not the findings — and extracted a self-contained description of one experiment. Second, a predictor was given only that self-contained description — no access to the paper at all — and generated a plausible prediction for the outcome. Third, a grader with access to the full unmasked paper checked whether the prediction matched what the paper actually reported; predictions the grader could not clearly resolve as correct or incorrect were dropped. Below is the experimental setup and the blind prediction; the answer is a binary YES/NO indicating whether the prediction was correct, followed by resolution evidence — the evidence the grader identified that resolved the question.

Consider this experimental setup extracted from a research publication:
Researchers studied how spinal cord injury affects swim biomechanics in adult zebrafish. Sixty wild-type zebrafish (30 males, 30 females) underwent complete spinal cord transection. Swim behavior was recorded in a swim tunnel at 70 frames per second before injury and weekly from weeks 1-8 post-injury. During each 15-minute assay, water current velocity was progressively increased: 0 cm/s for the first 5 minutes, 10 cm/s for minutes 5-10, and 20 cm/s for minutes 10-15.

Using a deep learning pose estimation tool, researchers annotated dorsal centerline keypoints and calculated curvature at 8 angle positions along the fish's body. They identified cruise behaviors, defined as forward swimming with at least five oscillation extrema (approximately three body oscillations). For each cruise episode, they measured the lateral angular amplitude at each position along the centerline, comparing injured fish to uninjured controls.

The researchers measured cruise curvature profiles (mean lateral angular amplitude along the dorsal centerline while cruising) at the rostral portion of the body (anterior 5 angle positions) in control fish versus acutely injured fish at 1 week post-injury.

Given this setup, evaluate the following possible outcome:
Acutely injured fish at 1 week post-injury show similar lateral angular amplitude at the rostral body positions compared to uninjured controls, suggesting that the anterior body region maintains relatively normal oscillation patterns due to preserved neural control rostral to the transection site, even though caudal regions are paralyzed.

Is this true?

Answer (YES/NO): NO